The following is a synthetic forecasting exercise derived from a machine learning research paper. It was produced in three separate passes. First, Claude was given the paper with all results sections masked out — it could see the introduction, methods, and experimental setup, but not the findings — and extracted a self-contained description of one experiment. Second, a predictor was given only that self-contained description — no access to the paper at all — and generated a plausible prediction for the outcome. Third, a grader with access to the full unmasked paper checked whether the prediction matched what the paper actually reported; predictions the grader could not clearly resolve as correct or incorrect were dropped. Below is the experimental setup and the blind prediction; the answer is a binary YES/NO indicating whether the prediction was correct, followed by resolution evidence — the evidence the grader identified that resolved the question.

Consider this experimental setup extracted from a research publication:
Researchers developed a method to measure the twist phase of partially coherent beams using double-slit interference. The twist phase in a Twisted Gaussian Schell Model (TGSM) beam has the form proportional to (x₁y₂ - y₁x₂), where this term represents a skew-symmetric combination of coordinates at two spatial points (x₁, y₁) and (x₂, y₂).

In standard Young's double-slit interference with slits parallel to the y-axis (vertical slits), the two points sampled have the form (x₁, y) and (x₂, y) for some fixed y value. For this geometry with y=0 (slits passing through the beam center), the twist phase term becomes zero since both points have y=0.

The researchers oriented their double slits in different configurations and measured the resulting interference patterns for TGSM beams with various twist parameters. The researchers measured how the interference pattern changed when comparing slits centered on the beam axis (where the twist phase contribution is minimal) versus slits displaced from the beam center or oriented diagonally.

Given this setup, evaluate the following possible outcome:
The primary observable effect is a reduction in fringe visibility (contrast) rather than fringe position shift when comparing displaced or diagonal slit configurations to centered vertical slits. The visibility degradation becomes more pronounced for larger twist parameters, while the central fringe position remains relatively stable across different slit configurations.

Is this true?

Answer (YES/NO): NO